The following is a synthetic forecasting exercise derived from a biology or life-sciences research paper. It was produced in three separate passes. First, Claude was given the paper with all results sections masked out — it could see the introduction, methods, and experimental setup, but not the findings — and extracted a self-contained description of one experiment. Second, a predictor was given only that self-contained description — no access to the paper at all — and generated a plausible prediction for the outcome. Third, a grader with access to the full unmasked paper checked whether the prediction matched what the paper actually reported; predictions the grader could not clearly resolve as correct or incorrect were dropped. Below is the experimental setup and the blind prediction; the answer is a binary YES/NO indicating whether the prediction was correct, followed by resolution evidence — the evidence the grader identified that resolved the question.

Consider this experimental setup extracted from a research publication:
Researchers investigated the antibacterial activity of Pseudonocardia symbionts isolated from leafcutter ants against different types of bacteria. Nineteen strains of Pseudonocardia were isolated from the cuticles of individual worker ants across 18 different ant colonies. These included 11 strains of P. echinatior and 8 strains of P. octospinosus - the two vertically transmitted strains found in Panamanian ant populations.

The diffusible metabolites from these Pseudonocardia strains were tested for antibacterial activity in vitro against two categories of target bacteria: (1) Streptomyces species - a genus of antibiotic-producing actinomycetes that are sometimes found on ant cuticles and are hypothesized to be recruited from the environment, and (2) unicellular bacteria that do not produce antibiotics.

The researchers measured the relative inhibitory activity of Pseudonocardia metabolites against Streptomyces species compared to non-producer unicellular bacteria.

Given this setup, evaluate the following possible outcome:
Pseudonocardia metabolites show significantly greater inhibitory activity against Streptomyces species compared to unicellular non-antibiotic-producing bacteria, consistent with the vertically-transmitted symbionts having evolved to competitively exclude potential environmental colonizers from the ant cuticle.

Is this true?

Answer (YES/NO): NO